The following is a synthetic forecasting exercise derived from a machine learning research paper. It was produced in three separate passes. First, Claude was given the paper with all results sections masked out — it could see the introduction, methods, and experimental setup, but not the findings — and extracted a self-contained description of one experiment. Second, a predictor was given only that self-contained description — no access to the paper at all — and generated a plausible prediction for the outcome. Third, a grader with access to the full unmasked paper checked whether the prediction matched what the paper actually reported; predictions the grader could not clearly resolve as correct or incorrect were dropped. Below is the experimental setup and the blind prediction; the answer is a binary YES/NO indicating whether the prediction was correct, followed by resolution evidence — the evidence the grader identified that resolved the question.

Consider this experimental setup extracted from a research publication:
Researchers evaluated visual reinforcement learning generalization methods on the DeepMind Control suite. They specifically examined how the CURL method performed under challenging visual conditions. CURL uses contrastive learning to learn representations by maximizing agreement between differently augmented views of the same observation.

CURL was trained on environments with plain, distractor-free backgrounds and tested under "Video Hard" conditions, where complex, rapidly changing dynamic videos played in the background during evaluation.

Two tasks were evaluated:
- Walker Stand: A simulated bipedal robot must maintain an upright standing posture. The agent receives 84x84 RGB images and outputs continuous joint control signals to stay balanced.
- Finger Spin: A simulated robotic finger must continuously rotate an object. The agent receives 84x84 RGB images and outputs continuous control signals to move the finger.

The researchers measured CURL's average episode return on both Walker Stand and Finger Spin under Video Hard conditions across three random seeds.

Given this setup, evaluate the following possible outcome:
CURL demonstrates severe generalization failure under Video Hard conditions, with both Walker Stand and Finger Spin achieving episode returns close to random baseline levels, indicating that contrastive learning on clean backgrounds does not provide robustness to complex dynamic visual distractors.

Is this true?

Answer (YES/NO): YES